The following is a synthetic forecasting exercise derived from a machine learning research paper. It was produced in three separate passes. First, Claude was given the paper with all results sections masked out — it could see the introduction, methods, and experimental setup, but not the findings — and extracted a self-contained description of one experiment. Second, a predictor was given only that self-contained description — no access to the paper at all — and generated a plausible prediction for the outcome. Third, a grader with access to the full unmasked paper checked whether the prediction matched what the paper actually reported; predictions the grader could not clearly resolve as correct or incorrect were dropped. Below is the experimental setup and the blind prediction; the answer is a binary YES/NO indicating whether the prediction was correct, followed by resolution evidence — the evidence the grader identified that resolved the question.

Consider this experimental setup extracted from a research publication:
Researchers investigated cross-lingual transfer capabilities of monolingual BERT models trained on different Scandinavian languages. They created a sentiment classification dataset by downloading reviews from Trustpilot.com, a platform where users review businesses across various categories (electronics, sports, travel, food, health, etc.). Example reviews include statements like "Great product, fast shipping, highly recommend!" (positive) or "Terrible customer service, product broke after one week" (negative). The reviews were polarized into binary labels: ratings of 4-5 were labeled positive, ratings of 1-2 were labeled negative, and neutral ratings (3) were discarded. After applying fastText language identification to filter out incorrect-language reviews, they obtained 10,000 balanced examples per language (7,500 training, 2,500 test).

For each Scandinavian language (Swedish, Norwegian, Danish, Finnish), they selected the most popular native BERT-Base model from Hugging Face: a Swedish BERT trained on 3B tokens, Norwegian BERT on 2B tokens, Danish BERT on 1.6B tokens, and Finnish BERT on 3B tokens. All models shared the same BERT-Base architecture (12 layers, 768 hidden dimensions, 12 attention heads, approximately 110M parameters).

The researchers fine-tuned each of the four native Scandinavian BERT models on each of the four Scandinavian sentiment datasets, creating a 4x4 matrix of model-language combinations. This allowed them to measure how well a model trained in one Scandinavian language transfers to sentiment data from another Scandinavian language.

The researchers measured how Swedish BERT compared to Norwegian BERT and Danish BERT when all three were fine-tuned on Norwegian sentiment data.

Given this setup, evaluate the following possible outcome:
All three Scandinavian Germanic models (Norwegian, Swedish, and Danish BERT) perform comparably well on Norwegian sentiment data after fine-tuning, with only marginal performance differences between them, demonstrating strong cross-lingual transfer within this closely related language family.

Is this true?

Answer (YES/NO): NO